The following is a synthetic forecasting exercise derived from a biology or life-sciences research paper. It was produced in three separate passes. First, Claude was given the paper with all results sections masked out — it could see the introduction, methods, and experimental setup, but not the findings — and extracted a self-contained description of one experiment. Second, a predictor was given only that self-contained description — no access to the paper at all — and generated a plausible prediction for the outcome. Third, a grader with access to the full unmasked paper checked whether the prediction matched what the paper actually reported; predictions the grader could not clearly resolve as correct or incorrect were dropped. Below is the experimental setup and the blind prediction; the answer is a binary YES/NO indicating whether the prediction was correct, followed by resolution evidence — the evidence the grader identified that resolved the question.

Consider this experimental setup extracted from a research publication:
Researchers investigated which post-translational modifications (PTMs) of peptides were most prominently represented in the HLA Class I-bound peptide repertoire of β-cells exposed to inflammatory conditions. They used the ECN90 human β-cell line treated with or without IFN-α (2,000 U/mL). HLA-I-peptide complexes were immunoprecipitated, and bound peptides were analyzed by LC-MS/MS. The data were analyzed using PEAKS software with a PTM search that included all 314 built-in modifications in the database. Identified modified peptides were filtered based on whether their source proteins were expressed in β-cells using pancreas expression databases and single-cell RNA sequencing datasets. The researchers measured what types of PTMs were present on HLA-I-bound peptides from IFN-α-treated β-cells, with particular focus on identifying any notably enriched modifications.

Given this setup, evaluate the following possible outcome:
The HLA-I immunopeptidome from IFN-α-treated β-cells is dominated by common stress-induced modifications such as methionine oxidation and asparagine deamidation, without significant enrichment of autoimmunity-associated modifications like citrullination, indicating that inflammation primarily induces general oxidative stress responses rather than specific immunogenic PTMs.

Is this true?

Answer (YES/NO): NO